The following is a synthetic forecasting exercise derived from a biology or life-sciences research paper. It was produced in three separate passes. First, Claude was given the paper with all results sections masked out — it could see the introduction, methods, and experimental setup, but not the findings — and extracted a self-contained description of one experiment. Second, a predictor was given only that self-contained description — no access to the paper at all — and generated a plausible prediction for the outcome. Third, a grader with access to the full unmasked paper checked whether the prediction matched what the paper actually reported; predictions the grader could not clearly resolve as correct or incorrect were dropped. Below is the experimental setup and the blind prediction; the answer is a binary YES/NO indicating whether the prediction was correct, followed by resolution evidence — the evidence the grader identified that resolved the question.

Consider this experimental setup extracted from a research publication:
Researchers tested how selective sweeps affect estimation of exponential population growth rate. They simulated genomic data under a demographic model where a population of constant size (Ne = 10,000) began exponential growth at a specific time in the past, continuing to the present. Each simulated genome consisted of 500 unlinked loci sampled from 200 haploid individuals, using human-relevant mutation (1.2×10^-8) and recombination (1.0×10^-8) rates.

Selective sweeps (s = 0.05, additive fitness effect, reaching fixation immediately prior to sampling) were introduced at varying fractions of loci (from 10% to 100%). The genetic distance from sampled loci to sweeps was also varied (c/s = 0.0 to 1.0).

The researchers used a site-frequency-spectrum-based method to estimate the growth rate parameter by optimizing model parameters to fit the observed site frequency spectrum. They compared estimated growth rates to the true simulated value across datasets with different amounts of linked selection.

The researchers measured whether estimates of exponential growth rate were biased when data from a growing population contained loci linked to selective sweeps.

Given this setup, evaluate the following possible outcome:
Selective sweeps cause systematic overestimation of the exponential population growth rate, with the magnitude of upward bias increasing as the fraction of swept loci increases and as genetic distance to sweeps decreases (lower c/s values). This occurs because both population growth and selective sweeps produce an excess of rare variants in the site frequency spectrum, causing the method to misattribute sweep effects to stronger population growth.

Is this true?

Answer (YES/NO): YES